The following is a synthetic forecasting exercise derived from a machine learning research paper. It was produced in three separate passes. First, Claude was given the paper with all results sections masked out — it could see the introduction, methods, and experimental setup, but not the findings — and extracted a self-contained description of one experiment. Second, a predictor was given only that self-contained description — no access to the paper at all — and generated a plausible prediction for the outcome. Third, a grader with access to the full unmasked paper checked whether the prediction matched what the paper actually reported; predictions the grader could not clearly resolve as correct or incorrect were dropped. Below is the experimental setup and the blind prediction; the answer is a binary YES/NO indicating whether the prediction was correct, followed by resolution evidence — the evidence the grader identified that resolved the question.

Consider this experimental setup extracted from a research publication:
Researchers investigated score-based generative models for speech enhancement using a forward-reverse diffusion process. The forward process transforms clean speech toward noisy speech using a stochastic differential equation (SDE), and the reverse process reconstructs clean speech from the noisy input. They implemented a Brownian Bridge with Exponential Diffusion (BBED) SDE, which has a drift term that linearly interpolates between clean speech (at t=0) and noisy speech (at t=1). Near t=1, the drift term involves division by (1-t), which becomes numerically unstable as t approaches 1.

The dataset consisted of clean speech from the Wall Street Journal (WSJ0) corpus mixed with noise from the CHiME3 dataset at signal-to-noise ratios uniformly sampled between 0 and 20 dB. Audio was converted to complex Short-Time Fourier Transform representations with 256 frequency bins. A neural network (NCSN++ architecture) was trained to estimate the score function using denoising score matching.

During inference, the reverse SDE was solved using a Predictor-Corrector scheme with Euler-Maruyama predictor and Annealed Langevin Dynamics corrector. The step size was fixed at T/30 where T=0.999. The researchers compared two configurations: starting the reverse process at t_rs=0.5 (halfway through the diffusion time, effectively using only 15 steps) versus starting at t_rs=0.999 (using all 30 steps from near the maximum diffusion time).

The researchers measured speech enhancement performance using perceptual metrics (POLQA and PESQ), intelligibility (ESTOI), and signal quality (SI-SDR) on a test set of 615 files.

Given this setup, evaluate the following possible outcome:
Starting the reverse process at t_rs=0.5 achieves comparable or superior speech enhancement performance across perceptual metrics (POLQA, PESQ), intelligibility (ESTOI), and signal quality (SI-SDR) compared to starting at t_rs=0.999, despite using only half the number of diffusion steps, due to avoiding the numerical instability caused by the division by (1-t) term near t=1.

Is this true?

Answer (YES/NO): NO